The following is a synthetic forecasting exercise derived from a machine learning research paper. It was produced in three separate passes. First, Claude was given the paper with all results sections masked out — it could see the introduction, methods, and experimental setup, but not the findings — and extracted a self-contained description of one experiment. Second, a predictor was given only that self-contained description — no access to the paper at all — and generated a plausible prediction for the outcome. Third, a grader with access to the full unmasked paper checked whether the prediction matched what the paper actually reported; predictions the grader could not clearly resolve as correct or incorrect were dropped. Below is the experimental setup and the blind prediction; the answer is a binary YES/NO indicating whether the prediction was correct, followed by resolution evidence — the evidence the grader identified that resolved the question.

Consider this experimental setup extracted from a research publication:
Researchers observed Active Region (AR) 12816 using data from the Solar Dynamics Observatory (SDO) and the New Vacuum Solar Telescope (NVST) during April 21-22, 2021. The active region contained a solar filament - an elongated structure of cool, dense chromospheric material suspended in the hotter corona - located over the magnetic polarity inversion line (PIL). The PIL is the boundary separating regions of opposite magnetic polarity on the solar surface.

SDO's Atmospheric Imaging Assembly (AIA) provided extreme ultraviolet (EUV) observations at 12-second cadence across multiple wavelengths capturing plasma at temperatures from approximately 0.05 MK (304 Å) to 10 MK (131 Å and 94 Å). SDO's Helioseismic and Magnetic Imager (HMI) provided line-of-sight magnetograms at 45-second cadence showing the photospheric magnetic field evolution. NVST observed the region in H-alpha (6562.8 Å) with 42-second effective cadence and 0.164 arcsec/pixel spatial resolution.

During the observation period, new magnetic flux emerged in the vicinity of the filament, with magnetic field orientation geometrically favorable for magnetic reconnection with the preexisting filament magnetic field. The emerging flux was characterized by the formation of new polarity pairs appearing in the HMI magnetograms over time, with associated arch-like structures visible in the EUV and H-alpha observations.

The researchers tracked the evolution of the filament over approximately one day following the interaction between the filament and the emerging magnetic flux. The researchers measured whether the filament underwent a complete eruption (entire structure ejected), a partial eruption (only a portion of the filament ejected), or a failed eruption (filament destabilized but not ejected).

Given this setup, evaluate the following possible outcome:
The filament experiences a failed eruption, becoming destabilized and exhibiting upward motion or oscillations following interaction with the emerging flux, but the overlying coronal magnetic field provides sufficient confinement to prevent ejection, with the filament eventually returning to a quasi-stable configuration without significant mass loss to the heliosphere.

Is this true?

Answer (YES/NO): NO